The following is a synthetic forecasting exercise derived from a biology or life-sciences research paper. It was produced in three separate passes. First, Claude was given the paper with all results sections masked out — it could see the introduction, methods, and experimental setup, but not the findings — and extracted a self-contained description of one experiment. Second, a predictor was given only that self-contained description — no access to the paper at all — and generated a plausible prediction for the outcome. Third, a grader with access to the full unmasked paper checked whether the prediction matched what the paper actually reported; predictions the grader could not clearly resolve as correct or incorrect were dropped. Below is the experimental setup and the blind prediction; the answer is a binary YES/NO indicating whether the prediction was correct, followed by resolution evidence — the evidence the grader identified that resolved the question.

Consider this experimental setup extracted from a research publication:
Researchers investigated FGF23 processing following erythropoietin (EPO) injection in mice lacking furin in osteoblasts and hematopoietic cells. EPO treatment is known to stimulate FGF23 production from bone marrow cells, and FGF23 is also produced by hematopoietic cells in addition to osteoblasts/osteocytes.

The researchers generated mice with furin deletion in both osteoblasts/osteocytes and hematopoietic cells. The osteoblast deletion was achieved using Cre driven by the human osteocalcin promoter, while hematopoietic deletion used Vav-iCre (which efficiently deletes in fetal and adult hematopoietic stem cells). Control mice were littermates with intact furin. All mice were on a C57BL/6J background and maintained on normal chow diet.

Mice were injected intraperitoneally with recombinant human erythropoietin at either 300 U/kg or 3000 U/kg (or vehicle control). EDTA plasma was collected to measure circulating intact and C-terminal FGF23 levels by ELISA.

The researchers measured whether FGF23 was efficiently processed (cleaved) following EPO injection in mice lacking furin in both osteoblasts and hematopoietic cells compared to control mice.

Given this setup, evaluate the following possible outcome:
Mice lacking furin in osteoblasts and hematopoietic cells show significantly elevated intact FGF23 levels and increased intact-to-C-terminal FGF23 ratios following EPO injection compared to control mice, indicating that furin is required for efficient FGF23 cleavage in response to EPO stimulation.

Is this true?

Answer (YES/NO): NO